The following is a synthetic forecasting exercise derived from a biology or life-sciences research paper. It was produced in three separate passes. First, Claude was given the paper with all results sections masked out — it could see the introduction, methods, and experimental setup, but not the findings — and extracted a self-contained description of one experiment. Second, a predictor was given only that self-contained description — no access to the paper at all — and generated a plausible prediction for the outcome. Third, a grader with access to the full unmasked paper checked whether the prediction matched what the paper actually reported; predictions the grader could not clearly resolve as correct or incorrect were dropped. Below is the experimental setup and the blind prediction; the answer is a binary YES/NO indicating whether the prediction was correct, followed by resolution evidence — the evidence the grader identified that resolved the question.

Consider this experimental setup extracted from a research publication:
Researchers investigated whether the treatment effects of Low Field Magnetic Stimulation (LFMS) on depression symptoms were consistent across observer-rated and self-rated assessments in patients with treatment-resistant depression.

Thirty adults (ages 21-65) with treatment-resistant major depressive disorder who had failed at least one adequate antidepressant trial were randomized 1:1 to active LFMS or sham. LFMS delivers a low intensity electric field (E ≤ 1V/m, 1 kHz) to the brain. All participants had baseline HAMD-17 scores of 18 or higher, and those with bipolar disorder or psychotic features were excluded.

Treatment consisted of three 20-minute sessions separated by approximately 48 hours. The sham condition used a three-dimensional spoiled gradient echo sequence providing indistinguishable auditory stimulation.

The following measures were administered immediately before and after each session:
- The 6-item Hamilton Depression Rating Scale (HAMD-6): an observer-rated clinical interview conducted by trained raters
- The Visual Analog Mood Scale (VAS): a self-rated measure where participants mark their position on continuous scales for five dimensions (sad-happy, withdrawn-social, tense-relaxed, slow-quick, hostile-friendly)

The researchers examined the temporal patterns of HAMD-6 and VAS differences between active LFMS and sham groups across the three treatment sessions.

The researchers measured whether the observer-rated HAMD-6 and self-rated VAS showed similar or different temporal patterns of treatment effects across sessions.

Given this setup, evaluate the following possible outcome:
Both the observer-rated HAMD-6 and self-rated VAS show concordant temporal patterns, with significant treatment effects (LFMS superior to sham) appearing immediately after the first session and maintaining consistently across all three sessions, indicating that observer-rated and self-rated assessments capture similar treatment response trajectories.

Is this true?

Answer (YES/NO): NO